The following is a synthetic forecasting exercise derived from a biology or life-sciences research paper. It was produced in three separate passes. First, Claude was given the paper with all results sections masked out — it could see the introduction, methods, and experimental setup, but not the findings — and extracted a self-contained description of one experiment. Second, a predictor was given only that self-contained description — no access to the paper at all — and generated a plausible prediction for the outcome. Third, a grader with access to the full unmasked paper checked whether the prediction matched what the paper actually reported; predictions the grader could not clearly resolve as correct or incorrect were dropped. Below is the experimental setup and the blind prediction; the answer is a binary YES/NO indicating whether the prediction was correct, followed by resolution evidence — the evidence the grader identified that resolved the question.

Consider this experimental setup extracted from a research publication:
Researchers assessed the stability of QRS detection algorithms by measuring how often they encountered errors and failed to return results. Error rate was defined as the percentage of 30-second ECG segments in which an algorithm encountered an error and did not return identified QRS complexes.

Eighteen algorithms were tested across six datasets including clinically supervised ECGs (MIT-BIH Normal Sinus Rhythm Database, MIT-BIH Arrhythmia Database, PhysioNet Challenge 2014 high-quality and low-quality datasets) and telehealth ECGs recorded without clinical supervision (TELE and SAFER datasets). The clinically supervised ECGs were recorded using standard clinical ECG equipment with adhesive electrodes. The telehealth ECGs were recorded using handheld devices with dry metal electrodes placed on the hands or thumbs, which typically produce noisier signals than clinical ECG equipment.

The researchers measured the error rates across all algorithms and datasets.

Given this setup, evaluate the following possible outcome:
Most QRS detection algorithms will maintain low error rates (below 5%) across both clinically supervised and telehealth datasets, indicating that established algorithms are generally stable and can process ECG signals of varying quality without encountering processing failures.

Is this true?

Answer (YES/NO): NO